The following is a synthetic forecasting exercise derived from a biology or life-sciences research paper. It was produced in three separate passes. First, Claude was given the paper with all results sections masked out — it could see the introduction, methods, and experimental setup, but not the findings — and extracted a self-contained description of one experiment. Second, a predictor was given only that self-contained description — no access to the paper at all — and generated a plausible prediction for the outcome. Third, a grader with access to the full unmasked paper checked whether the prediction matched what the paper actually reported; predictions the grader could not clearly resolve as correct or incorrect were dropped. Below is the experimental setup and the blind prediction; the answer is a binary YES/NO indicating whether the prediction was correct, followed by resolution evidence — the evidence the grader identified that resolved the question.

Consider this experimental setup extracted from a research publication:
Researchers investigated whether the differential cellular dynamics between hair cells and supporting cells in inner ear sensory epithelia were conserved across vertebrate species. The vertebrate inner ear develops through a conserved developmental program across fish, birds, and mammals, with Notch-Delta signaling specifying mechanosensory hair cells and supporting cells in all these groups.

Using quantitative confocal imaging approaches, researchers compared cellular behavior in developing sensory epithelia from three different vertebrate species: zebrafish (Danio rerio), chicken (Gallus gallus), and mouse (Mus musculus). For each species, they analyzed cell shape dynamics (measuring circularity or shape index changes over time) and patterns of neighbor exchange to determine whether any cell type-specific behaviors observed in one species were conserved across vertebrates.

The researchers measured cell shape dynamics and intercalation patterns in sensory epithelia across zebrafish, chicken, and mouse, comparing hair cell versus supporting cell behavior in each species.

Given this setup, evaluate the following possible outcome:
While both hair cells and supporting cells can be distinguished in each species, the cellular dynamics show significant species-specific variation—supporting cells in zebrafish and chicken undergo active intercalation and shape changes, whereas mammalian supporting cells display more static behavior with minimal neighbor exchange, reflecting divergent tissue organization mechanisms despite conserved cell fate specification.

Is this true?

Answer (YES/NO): NO